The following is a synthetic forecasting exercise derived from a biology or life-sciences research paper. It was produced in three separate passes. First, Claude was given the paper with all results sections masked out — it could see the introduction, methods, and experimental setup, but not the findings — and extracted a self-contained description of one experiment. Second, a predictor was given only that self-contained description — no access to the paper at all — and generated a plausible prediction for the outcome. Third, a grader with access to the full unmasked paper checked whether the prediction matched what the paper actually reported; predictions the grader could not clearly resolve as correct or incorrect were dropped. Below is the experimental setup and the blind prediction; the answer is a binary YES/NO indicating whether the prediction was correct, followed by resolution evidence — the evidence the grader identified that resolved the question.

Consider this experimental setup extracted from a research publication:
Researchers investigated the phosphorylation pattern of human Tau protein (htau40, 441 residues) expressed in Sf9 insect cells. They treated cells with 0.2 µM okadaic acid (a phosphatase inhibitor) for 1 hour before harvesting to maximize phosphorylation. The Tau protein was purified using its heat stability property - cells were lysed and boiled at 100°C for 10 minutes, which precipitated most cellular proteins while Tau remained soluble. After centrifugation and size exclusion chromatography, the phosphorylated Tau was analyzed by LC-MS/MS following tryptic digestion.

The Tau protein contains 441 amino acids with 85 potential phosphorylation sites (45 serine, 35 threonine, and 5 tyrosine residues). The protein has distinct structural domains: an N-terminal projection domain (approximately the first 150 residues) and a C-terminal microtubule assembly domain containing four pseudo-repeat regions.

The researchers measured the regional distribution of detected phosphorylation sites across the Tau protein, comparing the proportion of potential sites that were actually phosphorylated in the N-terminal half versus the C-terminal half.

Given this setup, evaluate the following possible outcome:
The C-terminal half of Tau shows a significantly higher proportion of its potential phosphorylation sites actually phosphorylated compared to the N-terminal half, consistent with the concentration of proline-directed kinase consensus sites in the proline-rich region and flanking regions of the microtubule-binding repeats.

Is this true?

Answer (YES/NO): YES